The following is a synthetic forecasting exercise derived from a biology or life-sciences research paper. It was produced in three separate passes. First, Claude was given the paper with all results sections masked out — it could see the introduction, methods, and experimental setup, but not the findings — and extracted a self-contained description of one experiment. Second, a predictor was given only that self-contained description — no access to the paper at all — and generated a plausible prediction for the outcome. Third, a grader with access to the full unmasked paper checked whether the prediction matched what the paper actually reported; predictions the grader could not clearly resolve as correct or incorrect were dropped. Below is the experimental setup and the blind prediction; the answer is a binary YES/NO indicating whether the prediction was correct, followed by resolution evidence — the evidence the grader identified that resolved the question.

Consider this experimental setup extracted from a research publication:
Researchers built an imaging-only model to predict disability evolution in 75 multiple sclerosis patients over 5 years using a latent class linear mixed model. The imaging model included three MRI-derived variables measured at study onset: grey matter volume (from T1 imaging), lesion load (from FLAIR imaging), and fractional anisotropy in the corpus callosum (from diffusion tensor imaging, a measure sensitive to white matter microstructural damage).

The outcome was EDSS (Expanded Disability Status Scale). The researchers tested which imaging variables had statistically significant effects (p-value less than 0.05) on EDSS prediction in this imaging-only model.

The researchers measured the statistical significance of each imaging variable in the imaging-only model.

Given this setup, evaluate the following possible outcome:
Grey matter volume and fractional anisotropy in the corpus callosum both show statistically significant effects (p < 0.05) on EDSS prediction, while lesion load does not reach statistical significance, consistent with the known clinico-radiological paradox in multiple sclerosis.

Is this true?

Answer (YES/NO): NO